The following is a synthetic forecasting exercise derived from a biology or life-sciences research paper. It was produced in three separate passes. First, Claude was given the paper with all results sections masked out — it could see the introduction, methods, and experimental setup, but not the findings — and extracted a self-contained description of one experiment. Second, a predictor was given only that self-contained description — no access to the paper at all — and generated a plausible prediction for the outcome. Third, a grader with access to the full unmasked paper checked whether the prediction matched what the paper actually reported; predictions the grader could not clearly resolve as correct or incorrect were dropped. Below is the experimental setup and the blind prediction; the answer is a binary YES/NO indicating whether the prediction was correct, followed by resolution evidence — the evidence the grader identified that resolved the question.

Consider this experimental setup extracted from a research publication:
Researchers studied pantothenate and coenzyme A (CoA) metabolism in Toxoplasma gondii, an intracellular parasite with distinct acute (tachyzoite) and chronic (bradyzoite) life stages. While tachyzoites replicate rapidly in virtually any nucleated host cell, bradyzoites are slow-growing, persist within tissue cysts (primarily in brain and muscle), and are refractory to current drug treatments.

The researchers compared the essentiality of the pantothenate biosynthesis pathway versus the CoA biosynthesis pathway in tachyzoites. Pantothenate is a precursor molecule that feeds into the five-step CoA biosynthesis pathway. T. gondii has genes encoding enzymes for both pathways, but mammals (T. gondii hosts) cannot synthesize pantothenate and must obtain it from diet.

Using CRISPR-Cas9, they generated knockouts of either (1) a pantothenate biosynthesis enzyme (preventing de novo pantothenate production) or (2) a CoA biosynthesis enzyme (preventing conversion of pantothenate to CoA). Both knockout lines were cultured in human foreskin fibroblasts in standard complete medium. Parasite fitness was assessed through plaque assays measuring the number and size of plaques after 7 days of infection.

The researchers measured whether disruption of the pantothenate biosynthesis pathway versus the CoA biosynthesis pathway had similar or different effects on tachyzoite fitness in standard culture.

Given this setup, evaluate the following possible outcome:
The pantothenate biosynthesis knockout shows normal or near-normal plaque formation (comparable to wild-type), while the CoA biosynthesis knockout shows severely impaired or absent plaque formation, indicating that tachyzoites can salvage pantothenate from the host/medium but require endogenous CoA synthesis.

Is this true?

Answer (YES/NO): YES